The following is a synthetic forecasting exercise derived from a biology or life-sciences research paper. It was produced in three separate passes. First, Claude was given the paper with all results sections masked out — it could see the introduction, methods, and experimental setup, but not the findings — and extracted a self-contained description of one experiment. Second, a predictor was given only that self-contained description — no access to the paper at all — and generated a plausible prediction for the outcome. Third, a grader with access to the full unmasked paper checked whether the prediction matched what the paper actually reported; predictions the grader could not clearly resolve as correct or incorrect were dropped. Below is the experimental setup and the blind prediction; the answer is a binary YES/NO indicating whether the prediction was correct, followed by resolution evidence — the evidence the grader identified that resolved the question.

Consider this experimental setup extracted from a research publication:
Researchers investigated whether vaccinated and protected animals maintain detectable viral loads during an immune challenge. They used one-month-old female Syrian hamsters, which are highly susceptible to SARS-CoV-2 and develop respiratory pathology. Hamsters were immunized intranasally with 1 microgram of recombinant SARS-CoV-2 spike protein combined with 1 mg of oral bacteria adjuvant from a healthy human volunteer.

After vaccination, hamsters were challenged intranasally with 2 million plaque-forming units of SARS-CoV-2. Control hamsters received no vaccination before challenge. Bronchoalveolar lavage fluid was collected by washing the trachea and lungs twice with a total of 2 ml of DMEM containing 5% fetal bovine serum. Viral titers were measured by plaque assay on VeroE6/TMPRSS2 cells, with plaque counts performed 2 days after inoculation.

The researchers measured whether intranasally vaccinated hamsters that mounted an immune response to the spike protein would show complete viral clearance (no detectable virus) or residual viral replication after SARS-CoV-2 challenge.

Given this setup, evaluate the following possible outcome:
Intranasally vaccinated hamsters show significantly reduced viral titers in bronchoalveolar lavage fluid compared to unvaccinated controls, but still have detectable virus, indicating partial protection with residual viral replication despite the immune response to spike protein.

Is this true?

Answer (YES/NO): YES